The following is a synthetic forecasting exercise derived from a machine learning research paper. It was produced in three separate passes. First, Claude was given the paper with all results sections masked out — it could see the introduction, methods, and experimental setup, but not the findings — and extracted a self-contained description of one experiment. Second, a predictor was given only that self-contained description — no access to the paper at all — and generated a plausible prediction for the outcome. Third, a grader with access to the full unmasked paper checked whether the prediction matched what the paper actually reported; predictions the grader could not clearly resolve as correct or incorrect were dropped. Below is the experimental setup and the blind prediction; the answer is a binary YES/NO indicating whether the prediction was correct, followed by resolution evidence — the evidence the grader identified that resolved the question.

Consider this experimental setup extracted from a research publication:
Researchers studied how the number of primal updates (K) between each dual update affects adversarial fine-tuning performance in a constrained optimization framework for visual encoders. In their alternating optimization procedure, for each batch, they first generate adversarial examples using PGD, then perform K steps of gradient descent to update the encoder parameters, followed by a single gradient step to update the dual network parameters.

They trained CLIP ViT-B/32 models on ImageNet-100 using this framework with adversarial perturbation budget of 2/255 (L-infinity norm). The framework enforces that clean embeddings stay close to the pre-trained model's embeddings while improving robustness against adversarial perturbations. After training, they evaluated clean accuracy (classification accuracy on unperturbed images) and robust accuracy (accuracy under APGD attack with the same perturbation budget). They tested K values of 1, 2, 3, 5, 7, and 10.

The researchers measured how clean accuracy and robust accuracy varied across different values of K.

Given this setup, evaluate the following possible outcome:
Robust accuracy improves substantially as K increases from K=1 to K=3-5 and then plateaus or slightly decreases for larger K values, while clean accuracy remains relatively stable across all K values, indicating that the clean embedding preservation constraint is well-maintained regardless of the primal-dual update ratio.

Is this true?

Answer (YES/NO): NO